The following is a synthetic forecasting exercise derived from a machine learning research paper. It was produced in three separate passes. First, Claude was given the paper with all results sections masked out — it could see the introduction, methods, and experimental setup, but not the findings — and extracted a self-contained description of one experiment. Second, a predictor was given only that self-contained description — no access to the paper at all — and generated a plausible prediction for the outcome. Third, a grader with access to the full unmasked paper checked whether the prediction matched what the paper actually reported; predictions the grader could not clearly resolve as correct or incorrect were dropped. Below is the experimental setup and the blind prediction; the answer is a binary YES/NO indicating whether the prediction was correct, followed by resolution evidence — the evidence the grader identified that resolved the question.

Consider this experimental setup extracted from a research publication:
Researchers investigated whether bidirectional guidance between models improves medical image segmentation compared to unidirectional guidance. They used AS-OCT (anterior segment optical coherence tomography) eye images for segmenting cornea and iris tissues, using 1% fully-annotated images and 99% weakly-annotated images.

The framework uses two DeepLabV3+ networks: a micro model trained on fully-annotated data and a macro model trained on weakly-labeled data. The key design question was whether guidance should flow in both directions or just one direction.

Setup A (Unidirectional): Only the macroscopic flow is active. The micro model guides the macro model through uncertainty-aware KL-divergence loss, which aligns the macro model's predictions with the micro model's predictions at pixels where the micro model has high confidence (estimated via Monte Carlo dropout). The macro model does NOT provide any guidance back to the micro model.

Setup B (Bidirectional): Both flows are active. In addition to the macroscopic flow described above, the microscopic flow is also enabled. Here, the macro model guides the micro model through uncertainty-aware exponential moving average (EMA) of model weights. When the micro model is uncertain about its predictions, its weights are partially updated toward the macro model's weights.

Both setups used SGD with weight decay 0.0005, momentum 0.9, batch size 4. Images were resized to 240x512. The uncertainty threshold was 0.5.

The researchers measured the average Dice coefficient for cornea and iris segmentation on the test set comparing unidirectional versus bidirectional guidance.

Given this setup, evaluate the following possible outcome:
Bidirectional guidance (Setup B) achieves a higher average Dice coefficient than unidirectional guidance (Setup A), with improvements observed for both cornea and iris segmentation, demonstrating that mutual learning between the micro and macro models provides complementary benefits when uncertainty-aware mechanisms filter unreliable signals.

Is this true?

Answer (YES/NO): NO